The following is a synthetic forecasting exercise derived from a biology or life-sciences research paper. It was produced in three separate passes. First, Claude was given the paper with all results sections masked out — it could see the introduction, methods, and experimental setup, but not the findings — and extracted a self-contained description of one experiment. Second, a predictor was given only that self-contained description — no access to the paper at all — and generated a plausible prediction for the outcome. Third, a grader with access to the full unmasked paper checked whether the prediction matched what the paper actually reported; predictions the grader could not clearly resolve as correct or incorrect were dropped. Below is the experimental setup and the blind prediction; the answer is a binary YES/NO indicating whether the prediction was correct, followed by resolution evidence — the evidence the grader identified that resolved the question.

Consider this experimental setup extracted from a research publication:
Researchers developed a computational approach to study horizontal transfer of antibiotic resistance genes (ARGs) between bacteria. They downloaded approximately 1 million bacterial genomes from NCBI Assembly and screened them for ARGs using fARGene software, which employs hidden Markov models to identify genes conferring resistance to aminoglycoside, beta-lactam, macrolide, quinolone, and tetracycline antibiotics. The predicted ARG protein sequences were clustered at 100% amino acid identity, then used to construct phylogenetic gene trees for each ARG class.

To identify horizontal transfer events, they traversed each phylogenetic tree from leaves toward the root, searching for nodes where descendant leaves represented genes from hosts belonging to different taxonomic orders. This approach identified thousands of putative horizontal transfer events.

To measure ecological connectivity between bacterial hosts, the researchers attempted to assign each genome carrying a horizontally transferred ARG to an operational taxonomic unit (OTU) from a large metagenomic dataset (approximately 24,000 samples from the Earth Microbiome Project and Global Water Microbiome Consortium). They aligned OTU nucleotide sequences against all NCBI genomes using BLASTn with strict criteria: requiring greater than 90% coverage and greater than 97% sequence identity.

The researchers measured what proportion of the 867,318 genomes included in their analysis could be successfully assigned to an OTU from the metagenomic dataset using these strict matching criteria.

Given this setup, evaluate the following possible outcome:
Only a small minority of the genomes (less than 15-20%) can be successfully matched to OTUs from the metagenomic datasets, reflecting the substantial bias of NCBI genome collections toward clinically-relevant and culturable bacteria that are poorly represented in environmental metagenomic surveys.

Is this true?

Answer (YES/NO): NO